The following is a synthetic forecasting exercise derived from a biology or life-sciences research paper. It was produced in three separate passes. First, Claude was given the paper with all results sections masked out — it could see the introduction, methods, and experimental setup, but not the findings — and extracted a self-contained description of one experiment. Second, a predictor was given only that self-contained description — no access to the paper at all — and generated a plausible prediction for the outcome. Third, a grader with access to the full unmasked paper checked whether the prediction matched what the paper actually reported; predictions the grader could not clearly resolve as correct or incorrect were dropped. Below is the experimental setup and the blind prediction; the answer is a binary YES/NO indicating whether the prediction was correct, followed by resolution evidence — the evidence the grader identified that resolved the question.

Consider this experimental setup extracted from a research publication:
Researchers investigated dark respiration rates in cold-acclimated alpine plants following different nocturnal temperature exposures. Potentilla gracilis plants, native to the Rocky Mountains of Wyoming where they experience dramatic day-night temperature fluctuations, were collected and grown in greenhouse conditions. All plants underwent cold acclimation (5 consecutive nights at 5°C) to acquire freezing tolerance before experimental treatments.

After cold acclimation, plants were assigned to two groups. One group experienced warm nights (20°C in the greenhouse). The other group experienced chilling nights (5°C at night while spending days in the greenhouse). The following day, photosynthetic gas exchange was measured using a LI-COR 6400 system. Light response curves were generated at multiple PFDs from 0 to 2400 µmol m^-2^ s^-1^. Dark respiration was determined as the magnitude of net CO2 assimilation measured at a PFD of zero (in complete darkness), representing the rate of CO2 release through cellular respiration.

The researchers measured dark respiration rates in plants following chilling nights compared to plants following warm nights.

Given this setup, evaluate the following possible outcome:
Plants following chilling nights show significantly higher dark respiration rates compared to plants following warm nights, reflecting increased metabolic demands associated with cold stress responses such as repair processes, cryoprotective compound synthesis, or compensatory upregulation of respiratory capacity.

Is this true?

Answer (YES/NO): NO